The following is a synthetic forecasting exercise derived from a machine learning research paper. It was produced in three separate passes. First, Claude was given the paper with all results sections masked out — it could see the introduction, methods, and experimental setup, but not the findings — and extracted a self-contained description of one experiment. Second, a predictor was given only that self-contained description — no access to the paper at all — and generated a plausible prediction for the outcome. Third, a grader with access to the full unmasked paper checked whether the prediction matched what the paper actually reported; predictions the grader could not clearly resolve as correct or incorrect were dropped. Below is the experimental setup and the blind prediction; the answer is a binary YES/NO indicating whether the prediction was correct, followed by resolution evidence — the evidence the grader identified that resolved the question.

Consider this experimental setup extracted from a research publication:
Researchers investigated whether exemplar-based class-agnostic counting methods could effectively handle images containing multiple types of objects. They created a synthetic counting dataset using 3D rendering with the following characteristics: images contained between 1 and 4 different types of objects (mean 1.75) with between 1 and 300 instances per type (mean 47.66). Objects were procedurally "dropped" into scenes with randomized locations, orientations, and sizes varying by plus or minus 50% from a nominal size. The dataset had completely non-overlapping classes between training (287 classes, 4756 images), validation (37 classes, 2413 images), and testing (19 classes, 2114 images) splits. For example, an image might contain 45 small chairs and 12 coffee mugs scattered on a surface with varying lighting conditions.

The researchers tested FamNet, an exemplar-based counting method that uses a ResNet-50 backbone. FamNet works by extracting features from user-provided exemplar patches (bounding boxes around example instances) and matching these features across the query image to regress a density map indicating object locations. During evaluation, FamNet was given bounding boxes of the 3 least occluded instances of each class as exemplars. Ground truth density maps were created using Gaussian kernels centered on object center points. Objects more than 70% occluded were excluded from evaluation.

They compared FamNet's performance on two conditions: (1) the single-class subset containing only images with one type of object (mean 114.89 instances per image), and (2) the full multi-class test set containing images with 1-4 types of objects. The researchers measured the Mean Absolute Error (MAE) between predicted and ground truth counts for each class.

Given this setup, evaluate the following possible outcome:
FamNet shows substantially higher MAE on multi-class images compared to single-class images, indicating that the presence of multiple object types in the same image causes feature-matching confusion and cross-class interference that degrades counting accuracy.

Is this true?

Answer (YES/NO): NO